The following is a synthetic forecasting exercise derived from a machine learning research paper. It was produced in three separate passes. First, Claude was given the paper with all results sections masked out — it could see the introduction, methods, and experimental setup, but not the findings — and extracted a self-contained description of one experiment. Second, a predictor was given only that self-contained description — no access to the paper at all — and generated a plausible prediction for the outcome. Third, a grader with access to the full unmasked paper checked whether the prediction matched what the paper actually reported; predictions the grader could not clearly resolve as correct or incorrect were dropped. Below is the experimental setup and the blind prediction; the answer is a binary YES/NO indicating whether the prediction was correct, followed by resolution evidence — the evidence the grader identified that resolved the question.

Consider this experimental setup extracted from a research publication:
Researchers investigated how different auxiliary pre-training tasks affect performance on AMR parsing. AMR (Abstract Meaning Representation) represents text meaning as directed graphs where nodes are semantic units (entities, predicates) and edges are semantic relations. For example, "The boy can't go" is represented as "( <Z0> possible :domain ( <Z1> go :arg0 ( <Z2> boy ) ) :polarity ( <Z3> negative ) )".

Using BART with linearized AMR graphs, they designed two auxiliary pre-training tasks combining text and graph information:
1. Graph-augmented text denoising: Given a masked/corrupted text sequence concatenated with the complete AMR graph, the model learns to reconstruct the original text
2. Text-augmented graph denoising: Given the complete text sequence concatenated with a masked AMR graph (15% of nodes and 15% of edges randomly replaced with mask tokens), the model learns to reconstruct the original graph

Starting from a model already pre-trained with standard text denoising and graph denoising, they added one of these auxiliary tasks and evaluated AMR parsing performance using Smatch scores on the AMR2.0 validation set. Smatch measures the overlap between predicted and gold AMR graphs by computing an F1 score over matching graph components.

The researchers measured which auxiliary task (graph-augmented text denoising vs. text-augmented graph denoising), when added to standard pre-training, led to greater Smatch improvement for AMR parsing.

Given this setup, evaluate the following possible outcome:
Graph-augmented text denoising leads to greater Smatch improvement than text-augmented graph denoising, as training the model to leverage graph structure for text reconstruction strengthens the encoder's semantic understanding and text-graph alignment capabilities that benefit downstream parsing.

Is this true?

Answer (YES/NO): NO